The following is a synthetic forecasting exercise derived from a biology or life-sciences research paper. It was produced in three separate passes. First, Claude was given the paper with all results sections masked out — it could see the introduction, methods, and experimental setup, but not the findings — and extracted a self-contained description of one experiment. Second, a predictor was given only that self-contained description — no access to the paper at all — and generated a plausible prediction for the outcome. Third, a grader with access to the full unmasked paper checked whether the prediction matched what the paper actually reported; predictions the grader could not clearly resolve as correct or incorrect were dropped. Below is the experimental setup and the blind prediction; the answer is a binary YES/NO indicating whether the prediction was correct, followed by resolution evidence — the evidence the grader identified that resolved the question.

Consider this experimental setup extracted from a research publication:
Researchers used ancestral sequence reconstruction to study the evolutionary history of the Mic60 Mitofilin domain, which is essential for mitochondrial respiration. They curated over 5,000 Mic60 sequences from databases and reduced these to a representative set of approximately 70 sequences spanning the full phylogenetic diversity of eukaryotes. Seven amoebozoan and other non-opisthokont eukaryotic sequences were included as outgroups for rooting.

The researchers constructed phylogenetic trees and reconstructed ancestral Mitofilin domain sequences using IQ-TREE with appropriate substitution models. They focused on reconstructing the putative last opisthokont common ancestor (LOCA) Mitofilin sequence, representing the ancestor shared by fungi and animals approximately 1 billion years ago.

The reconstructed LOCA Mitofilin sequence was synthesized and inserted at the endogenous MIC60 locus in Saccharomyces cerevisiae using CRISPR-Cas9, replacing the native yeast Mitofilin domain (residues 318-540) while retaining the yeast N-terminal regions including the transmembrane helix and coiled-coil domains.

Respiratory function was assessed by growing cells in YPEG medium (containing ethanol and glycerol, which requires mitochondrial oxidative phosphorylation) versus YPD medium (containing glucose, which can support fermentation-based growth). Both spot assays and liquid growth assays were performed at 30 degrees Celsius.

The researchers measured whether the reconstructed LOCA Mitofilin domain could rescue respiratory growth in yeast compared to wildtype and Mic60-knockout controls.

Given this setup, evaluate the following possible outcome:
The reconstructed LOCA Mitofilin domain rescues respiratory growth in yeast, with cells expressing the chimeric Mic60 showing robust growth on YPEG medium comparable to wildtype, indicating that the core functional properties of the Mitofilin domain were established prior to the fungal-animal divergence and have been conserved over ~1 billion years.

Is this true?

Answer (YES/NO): YES